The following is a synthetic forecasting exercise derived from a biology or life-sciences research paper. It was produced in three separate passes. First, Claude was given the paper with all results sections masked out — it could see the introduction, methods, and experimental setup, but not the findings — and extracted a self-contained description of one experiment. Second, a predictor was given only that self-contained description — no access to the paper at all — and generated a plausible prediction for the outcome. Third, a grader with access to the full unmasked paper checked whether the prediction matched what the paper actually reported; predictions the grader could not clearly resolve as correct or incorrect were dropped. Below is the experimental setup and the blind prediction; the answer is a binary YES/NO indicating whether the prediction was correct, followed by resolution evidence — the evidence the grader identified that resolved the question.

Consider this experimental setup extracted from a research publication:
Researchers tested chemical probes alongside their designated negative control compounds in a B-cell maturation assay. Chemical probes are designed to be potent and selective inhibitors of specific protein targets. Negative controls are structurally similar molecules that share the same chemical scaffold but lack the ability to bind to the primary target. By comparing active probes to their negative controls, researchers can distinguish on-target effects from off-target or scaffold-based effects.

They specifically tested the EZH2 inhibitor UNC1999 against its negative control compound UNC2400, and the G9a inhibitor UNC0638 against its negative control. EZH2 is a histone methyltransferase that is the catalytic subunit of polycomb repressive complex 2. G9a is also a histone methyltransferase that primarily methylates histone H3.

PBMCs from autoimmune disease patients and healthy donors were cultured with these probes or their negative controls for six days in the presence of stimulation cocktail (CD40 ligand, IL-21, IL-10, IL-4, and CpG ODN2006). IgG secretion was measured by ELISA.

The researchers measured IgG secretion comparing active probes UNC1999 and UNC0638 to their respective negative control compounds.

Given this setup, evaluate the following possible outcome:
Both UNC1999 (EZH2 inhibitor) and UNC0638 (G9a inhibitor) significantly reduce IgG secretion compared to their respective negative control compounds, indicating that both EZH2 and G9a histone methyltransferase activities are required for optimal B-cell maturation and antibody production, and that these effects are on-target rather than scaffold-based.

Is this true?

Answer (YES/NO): NO